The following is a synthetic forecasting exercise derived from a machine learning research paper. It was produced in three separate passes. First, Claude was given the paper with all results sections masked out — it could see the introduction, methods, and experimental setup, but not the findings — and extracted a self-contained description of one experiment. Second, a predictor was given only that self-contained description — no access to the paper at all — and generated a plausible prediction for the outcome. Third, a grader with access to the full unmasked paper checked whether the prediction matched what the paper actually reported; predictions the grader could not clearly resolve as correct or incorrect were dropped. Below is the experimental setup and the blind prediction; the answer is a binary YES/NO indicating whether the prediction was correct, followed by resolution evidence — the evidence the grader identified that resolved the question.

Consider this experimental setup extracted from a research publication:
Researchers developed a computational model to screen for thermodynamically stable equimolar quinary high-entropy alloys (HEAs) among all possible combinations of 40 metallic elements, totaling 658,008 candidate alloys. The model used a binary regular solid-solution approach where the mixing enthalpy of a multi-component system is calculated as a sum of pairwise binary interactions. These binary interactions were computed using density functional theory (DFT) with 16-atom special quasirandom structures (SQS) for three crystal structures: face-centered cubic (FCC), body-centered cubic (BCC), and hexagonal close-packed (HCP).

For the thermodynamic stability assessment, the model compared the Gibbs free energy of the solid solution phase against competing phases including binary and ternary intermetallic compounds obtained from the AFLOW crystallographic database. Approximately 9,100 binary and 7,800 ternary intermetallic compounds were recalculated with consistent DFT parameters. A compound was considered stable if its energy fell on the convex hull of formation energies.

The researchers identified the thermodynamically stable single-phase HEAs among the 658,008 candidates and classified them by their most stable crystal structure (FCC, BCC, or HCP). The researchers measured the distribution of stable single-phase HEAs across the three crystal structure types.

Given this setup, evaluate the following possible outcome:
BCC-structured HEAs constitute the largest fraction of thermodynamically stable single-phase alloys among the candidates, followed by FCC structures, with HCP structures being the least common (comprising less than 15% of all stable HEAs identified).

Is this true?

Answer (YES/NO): NO